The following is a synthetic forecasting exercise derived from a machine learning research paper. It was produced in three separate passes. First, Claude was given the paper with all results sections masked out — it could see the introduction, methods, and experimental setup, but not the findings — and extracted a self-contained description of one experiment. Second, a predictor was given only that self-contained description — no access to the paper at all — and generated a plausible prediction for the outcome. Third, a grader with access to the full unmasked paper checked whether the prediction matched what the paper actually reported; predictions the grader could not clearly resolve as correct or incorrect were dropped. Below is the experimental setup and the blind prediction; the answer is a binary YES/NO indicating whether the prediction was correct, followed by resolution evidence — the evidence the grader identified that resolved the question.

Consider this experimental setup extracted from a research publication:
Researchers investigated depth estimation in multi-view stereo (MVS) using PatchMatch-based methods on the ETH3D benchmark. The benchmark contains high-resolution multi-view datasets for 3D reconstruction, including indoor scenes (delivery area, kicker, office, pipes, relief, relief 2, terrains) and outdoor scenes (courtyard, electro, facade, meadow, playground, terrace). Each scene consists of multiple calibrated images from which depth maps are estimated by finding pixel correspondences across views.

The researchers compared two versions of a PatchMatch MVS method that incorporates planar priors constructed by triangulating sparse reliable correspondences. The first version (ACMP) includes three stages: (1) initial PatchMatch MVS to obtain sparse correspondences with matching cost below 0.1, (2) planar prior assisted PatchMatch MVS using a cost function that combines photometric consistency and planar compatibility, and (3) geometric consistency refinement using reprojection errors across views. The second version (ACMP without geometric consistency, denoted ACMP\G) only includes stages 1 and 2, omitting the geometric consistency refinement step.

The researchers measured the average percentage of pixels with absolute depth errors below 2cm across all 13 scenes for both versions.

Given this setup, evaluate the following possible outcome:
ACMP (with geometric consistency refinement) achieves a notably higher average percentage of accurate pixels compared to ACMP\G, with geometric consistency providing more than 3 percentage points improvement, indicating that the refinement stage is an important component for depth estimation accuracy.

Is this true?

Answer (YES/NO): YES